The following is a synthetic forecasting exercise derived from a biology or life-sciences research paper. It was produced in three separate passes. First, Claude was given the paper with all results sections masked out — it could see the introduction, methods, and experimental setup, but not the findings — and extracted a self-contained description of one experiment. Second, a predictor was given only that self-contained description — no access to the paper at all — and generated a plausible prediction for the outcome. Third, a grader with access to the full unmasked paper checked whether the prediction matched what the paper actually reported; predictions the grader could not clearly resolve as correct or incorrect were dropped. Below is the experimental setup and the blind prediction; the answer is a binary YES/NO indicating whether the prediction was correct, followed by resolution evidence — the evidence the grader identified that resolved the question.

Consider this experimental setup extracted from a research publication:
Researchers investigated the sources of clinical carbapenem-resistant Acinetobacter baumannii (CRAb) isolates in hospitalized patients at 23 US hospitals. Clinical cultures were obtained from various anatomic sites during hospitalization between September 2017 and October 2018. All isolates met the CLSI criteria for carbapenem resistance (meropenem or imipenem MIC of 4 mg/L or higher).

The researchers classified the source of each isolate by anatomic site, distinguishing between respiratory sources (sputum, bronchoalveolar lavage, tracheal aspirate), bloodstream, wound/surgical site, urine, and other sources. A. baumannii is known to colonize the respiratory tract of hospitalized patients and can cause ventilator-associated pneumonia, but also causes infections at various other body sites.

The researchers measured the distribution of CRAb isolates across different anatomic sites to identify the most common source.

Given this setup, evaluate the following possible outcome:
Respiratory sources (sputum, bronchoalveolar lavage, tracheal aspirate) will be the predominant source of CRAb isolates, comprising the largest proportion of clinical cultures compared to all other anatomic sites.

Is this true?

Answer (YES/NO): YES